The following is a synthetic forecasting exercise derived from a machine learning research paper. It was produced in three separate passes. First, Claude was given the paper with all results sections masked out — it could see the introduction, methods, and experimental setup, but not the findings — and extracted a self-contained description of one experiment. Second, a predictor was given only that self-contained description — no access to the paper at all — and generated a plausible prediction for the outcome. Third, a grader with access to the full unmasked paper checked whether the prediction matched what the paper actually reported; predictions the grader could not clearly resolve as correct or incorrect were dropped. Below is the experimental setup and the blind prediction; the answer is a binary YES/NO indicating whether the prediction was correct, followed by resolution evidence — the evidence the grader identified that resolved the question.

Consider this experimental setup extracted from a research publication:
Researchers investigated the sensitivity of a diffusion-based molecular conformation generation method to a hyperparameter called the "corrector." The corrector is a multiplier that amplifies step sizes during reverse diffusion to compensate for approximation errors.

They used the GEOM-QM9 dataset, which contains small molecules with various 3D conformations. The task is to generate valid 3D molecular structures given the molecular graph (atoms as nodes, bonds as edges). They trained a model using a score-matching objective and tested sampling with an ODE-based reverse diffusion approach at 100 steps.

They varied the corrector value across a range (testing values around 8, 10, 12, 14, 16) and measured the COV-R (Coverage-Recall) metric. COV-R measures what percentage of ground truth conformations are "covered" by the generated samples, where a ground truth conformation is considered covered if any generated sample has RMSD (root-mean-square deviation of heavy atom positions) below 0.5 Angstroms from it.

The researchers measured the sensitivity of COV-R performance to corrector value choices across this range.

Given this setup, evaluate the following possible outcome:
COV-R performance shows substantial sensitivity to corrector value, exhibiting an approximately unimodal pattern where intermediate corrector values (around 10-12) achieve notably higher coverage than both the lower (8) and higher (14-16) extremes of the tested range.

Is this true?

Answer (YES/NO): NO